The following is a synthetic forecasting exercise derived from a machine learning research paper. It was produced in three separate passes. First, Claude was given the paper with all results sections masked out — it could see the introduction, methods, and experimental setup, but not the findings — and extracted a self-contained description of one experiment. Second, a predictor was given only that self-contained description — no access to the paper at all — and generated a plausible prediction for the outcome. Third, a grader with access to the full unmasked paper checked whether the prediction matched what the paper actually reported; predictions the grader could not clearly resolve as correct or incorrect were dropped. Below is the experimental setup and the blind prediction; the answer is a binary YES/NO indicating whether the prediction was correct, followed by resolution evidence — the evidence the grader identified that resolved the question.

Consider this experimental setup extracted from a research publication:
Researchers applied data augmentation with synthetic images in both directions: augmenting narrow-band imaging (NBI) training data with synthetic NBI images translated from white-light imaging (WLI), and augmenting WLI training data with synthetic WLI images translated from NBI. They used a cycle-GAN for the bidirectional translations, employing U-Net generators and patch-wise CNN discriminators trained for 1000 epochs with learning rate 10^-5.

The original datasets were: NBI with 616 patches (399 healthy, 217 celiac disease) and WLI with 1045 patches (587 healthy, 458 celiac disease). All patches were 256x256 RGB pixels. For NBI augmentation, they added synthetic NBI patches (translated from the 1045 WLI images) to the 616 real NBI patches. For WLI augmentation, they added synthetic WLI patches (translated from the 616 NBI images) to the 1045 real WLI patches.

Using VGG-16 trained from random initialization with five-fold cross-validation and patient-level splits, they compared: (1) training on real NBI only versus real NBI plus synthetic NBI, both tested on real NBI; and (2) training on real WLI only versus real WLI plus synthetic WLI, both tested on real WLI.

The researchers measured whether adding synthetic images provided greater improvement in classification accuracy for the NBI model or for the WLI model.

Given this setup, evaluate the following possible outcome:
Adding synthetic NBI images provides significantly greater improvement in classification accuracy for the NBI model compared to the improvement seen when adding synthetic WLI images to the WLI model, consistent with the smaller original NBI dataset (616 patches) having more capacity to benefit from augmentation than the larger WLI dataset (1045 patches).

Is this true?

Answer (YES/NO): NO